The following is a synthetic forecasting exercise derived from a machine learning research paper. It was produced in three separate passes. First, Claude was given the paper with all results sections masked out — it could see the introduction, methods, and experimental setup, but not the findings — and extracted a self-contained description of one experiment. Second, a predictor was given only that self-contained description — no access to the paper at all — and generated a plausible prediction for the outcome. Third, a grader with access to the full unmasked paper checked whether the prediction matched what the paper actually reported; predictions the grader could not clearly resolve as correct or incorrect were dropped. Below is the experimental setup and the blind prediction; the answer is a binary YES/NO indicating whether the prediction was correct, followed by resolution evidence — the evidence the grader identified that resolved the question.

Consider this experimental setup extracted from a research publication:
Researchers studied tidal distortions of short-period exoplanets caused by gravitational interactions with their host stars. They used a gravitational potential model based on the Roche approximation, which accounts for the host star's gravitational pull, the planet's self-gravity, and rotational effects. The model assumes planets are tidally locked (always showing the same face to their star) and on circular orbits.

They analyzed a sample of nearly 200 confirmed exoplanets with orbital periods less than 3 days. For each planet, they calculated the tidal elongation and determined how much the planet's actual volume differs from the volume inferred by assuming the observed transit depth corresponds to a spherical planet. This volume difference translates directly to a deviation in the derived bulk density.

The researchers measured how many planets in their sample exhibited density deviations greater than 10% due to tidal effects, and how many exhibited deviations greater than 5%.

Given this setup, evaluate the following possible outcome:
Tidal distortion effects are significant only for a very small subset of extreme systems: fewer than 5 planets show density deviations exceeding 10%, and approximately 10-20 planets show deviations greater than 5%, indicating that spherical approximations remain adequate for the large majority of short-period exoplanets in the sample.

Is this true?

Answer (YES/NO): NO